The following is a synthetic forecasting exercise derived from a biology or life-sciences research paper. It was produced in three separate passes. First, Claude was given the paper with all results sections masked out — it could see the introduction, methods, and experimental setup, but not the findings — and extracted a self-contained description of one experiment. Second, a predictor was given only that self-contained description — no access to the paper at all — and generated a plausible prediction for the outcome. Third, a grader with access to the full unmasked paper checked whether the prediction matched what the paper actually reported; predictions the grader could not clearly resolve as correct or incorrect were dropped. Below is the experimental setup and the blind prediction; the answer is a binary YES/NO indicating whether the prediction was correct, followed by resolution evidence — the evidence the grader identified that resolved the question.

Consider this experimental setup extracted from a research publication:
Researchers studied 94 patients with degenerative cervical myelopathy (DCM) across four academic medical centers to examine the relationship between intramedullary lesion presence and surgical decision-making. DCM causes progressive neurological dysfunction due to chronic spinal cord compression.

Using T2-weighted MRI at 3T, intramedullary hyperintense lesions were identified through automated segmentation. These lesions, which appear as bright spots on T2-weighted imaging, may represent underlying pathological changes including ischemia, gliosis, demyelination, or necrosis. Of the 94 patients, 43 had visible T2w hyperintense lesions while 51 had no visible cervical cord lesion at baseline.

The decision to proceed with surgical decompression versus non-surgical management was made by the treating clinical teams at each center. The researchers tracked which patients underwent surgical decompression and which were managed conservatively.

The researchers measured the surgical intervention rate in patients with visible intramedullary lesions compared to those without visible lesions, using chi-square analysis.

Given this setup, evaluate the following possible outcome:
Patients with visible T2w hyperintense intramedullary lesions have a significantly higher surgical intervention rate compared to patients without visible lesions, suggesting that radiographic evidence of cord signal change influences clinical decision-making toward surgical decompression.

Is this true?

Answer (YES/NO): NO